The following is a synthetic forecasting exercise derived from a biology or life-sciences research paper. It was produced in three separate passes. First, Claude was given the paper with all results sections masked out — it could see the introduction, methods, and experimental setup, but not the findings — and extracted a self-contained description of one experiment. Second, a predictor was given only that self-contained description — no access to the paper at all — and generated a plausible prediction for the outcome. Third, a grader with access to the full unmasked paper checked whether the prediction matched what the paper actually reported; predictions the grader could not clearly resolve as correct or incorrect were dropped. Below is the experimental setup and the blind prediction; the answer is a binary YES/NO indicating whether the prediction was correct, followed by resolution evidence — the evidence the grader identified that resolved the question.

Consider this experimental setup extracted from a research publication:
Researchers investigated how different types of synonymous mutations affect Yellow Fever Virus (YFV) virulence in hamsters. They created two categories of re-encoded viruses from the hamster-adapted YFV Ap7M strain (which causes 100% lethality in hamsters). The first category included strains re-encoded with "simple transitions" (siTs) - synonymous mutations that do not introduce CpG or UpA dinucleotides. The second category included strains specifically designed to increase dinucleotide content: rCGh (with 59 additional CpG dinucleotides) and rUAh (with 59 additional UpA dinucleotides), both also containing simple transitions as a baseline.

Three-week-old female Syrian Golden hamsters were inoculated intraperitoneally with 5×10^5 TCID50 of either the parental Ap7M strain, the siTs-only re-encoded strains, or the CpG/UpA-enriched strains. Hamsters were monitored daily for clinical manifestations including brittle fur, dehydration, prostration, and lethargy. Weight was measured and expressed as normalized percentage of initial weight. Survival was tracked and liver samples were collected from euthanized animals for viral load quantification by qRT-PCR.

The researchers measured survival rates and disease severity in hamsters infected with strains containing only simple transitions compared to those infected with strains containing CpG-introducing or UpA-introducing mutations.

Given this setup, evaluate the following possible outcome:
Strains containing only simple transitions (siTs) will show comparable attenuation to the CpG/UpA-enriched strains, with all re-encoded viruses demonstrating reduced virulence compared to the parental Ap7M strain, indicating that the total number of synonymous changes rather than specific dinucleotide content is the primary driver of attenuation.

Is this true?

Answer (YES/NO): NO